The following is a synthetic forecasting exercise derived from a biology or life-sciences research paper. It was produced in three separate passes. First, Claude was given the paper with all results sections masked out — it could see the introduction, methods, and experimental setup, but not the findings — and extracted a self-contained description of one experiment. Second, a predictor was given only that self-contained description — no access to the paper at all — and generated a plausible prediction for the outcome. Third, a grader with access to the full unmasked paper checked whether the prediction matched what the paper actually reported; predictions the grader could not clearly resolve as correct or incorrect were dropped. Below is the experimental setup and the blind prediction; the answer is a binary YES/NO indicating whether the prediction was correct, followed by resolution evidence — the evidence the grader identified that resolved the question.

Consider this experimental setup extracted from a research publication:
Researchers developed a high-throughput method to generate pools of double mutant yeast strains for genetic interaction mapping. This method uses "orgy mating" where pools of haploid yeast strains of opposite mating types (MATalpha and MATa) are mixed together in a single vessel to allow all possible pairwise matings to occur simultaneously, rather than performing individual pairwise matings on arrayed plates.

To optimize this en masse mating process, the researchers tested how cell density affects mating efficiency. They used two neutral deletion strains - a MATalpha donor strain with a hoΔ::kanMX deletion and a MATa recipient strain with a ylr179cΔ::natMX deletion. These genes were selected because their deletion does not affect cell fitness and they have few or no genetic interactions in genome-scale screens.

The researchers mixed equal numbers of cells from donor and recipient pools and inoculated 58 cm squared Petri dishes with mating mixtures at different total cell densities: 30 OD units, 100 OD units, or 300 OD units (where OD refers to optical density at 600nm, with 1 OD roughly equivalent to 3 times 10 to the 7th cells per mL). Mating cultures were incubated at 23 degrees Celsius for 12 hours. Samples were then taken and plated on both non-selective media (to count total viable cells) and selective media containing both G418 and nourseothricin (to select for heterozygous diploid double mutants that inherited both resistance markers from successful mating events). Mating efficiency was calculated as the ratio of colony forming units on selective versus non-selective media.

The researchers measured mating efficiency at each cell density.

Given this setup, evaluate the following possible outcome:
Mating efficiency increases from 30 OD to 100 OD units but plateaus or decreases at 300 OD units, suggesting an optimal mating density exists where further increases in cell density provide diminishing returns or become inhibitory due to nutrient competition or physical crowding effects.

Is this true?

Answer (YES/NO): NO